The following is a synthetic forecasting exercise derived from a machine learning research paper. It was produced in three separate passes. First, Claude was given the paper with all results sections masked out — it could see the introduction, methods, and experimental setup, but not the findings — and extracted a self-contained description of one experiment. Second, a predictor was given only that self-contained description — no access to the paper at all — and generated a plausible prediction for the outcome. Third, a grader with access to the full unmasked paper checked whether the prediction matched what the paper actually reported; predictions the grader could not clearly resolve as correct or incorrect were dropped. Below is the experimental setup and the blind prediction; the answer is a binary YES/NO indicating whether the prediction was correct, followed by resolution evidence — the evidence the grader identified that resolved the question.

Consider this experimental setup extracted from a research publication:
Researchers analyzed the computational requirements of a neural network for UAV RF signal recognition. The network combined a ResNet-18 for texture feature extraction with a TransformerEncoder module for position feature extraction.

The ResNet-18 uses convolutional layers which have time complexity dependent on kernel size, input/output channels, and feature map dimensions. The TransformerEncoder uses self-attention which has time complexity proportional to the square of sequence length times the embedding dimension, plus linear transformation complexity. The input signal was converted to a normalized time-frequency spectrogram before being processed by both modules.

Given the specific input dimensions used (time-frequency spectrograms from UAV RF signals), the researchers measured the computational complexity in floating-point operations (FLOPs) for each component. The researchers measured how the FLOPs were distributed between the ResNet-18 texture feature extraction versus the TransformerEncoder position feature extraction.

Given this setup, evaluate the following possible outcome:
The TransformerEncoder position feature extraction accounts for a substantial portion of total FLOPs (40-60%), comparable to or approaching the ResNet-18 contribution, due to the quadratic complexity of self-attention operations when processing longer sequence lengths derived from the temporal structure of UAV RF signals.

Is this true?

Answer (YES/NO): YES